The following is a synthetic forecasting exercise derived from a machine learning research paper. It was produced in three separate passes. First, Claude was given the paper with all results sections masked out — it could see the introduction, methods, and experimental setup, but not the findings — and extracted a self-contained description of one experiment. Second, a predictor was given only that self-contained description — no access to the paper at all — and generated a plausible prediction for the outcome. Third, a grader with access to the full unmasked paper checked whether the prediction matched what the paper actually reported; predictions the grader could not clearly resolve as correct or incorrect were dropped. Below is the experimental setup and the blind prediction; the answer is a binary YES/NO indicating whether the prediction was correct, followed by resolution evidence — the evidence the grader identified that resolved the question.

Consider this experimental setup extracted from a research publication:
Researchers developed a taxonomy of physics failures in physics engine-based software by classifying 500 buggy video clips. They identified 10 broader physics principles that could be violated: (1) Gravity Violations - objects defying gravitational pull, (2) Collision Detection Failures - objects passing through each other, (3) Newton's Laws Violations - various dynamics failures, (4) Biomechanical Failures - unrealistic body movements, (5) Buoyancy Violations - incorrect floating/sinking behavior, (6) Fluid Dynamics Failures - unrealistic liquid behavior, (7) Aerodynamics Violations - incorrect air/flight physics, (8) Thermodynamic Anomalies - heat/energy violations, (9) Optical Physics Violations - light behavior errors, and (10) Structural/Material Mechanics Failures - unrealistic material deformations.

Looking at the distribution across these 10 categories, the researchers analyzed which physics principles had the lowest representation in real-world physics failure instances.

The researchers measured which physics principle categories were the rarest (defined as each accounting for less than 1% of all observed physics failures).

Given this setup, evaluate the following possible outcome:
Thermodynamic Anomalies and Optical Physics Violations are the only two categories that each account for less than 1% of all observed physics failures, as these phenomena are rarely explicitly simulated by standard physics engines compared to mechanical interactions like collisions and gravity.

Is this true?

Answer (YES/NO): NO